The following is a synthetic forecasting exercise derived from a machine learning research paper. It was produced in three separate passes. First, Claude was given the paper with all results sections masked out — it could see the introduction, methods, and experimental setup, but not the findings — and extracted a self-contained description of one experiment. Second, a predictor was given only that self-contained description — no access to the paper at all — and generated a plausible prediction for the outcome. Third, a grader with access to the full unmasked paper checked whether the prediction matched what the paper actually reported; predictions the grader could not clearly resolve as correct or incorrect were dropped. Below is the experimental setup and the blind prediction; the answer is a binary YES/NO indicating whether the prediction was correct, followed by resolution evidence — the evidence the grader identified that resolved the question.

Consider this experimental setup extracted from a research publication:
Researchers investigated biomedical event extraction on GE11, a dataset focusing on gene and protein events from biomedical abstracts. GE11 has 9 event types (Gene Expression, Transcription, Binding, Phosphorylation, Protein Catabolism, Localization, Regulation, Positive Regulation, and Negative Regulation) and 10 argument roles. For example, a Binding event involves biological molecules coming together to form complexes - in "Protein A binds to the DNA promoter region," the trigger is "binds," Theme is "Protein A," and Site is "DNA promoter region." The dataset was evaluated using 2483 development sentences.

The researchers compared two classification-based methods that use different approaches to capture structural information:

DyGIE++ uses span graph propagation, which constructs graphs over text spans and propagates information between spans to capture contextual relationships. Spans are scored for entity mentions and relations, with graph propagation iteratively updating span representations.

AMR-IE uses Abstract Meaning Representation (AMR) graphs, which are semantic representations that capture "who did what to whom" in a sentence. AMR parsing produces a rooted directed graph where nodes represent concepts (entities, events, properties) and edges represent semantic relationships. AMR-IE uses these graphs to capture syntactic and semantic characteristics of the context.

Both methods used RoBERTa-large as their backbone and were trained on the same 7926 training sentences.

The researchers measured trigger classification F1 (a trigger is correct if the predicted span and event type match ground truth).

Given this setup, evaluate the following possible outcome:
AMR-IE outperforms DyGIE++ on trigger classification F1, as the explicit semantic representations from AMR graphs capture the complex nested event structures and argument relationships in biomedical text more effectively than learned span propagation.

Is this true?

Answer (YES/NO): YES